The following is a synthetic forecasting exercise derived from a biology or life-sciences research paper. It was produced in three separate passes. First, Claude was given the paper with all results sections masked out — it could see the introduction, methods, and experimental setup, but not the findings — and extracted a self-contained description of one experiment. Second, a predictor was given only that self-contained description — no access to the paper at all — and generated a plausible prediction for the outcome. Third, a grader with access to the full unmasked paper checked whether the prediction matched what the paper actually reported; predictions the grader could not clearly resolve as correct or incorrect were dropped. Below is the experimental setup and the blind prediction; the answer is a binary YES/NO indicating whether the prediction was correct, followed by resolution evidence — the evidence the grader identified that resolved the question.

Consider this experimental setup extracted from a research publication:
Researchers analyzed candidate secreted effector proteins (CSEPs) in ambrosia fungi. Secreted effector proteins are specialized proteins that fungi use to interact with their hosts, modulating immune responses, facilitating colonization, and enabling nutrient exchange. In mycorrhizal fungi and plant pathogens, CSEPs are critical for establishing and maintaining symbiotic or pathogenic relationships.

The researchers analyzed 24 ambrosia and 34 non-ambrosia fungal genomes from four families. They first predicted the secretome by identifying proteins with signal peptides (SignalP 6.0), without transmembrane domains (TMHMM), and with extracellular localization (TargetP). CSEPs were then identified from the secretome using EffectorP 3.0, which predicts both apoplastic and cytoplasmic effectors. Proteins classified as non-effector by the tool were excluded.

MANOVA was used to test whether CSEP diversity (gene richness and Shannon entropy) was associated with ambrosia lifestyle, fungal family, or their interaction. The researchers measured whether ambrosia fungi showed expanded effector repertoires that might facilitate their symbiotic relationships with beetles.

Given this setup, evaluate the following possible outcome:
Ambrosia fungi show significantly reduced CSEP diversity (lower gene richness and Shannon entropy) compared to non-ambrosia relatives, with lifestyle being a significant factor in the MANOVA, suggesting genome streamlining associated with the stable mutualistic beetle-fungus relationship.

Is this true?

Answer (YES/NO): NO